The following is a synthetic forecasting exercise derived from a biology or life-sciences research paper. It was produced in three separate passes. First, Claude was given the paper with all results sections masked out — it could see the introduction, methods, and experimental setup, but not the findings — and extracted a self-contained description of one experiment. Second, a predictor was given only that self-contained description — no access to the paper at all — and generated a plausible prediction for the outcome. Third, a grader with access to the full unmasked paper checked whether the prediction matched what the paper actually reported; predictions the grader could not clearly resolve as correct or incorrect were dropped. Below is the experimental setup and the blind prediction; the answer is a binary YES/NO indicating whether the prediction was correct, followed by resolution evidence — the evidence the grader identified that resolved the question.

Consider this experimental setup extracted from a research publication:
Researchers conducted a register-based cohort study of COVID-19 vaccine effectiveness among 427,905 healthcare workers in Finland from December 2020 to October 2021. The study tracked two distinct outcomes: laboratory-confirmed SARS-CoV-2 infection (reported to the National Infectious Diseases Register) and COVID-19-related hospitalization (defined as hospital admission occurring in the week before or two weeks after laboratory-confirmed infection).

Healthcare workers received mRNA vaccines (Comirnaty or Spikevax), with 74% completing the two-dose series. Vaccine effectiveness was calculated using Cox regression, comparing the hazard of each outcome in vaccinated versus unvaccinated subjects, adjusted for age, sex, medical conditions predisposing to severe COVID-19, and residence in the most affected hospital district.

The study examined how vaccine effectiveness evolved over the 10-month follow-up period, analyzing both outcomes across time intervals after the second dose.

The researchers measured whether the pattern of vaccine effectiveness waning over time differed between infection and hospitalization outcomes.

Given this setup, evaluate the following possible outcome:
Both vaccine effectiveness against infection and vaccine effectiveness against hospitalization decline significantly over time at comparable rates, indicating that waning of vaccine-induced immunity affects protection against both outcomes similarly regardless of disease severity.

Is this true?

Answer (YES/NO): NO